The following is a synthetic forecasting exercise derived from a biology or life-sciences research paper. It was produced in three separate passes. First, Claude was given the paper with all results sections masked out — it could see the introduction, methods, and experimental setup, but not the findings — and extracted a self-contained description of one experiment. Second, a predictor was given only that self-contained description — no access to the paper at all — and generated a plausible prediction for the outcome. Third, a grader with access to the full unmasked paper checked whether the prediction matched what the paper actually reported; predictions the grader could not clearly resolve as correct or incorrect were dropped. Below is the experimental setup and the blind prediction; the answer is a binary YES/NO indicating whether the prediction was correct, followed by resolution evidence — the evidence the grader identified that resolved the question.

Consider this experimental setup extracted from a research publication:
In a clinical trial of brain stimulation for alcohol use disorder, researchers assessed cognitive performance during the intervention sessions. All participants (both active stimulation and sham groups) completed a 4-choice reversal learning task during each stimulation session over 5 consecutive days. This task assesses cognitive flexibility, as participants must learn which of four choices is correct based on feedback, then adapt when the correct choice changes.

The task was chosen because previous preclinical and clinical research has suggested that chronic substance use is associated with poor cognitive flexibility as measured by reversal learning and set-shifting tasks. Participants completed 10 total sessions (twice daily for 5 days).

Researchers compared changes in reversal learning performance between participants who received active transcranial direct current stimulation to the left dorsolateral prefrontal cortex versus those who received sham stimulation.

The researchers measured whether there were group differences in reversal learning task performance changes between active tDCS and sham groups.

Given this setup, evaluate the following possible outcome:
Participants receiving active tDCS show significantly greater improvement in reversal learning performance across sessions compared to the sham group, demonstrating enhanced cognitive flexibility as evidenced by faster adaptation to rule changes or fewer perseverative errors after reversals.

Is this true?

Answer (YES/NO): NO